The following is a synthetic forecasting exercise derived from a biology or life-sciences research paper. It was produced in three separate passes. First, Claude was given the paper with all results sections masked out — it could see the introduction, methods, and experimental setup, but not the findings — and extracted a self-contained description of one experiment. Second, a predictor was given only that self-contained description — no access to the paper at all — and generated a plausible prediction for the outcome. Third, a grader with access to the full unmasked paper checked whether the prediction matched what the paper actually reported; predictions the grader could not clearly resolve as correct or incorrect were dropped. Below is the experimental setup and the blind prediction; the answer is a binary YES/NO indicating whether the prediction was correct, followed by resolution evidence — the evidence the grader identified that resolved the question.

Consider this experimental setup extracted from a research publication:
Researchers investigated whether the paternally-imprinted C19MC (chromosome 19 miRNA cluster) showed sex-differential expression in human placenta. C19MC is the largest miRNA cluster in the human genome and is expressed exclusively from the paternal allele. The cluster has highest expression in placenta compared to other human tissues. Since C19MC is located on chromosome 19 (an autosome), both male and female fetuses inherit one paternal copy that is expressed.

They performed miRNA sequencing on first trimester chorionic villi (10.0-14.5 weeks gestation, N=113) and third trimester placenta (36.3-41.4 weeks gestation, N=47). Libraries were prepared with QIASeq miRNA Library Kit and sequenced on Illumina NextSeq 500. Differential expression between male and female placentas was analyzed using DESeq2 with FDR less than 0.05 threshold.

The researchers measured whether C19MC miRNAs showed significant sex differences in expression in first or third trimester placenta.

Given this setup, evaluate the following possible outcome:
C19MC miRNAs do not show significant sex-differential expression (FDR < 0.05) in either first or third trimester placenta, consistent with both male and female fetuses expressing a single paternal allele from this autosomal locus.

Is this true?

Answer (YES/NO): YES